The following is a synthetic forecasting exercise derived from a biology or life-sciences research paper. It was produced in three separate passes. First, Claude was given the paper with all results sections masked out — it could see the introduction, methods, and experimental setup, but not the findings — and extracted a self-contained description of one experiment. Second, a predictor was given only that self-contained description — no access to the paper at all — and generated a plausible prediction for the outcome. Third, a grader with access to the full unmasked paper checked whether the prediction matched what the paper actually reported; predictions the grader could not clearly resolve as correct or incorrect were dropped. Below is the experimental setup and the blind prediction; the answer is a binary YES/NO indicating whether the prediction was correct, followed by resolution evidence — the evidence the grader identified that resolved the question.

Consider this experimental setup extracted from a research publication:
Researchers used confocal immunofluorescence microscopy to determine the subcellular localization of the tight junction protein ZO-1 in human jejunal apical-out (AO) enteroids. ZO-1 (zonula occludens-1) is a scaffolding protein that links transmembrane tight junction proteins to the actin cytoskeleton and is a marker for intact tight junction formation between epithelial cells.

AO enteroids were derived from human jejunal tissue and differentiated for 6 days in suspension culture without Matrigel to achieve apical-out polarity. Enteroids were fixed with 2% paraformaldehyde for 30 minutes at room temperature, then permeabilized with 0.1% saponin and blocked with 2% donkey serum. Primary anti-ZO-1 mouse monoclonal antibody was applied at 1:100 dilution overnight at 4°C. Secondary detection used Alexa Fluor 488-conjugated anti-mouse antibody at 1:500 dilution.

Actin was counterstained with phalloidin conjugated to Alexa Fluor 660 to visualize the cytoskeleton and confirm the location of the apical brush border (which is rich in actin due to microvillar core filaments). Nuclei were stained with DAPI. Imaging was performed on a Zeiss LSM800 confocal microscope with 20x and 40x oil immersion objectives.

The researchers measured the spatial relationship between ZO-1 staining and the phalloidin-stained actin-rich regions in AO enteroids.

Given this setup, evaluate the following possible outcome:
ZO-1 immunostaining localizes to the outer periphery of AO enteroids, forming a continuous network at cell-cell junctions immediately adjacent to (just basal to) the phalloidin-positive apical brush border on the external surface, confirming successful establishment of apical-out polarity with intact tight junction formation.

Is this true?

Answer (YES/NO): YES